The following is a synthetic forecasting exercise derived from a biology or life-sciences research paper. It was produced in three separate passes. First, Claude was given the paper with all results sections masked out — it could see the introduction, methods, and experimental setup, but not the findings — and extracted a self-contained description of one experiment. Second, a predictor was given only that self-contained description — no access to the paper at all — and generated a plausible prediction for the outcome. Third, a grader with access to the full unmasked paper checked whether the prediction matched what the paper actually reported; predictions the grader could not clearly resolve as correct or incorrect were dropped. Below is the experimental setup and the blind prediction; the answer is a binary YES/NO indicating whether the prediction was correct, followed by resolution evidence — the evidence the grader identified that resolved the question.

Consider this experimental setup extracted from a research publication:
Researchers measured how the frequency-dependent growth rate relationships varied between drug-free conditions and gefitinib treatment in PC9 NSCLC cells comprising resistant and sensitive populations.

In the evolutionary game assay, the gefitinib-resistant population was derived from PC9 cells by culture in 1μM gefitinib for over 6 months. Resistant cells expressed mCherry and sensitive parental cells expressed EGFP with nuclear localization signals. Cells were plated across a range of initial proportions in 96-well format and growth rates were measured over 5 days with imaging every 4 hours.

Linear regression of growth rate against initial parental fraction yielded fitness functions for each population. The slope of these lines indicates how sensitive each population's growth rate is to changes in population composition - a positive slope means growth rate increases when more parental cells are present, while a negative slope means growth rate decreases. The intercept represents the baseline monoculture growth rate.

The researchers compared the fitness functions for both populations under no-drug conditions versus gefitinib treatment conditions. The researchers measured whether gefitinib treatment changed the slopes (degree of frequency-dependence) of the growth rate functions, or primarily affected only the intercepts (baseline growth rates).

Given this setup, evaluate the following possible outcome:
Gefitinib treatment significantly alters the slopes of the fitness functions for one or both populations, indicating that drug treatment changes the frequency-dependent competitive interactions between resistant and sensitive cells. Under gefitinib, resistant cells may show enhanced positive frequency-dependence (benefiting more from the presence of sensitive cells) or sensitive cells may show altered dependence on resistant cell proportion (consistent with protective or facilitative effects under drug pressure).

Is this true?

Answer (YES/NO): YES